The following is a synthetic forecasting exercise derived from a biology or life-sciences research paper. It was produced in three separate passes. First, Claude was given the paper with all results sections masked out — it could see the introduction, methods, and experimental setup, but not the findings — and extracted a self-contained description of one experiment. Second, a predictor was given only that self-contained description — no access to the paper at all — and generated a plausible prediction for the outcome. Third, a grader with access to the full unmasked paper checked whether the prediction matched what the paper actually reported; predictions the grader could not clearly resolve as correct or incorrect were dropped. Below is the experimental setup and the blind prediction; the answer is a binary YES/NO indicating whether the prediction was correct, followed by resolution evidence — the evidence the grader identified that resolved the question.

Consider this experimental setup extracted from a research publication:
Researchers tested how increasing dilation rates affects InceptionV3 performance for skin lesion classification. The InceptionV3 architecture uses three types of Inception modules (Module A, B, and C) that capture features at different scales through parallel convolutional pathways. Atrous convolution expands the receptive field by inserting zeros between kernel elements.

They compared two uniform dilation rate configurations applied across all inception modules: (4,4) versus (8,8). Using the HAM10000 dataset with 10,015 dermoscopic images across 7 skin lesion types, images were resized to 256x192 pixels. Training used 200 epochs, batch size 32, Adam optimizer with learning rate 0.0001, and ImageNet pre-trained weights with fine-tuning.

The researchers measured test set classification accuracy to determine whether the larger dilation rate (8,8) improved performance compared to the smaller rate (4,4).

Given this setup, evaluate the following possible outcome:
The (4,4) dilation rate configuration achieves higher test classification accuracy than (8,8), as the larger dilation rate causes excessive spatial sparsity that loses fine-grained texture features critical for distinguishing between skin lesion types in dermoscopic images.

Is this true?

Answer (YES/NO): YES